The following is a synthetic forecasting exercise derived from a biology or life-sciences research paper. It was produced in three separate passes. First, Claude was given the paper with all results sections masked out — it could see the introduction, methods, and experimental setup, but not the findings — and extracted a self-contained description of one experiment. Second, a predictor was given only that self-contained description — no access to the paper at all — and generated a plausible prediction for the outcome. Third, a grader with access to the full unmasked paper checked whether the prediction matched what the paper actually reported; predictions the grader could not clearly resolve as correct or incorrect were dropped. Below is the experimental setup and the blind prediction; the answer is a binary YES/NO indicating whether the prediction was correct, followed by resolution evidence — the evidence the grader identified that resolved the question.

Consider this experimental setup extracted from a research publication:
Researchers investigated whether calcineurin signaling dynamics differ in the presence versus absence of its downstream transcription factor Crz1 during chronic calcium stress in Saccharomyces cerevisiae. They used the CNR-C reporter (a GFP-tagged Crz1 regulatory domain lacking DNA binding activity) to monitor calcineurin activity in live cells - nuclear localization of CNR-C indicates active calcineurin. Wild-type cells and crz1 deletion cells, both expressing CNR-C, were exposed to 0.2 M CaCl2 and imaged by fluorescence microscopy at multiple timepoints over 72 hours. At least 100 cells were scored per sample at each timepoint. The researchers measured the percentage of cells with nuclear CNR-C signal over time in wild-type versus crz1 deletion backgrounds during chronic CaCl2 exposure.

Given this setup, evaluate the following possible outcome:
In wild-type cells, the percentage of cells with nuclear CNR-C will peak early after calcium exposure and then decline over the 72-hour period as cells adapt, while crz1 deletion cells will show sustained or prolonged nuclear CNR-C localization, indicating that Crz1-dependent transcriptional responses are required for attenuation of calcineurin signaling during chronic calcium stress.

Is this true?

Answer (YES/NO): YES